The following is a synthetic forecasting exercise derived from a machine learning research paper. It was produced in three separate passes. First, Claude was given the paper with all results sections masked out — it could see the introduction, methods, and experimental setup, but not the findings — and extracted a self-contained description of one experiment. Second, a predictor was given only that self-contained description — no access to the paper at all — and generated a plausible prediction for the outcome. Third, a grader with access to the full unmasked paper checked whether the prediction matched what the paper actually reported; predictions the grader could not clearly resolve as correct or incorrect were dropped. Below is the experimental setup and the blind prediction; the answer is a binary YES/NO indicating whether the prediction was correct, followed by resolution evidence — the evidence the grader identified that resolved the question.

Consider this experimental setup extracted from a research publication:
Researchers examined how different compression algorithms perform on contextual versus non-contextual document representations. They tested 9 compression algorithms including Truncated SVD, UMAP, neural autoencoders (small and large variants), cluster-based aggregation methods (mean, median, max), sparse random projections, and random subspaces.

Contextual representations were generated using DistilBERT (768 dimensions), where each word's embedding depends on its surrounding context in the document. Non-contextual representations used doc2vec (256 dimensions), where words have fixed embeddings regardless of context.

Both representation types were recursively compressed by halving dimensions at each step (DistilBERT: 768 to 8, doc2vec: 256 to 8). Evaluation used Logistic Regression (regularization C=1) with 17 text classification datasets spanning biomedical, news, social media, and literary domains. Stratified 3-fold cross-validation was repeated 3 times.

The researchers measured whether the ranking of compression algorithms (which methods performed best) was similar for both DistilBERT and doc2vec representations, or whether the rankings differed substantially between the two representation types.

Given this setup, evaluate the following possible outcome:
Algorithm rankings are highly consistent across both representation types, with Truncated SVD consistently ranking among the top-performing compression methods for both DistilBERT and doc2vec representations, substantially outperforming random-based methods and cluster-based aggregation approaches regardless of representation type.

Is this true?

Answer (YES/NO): NO